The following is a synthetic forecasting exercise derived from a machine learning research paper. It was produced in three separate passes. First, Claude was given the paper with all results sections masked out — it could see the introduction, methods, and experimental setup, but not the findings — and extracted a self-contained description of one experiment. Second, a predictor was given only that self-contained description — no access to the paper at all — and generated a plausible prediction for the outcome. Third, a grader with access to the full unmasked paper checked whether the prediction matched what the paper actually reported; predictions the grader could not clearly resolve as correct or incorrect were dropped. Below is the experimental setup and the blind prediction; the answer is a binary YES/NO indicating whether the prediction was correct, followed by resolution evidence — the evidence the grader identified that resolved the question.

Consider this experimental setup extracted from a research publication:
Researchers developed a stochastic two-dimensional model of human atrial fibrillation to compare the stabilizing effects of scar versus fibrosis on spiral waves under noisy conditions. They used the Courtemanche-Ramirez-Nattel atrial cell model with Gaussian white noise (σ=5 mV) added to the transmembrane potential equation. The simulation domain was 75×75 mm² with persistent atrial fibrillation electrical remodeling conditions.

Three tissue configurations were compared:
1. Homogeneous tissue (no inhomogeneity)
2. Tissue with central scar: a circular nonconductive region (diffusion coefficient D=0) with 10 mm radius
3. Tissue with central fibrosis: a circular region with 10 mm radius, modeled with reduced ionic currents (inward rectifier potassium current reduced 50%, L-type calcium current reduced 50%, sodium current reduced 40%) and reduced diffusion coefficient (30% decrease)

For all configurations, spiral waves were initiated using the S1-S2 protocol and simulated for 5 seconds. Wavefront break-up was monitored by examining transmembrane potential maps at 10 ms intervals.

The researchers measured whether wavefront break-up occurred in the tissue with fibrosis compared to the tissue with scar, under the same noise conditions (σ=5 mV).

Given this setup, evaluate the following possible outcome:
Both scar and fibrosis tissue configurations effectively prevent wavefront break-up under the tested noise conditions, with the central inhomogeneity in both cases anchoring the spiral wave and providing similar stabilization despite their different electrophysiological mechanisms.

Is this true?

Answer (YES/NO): YES